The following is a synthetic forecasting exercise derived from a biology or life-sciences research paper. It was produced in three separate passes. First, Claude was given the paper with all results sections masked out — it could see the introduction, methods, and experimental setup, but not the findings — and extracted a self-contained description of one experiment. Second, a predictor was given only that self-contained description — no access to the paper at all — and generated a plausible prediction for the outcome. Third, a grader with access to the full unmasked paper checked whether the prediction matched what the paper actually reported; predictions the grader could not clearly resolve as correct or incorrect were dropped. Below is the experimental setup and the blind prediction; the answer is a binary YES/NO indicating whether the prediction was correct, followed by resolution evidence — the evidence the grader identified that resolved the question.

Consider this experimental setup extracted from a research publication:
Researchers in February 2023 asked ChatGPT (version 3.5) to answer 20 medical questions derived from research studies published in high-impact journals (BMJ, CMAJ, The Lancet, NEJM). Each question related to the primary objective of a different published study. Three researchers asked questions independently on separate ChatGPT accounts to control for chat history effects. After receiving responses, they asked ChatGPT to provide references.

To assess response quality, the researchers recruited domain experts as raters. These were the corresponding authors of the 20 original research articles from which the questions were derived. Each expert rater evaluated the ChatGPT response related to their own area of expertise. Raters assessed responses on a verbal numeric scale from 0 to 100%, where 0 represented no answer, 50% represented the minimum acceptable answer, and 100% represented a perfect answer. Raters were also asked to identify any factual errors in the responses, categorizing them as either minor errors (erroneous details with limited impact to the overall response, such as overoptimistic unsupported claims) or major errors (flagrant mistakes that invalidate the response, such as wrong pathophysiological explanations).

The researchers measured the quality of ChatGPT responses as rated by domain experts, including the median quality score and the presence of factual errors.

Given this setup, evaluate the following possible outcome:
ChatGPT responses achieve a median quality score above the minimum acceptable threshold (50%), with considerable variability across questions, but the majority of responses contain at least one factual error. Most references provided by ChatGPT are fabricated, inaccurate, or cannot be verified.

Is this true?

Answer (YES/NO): YES